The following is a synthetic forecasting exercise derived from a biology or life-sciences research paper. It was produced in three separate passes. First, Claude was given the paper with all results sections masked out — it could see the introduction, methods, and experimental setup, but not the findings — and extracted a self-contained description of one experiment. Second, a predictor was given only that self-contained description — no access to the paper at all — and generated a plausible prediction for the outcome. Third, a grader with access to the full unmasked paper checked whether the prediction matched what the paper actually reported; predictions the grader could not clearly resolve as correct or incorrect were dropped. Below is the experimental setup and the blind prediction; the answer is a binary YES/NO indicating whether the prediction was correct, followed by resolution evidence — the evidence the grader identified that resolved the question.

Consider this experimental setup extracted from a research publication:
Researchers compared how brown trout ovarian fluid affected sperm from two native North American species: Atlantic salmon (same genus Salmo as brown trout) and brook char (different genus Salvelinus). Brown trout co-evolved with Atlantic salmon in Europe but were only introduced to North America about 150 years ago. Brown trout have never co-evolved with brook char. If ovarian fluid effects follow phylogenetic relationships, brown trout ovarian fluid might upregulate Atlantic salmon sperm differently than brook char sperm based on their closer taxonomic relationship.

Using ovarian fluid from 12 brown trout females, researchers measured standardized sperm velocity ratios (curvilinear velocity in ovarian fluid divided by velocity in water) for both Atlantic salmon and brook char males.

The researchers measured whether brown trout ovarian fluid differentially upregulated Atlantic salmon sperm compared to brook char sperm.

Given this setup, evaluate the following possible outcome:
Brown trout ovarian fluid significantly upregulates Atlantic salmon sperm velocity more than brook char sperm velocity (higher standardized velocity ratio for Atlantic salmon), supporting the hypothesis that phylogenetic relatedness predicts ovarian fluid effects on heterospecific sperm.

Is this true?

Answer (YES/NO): NO